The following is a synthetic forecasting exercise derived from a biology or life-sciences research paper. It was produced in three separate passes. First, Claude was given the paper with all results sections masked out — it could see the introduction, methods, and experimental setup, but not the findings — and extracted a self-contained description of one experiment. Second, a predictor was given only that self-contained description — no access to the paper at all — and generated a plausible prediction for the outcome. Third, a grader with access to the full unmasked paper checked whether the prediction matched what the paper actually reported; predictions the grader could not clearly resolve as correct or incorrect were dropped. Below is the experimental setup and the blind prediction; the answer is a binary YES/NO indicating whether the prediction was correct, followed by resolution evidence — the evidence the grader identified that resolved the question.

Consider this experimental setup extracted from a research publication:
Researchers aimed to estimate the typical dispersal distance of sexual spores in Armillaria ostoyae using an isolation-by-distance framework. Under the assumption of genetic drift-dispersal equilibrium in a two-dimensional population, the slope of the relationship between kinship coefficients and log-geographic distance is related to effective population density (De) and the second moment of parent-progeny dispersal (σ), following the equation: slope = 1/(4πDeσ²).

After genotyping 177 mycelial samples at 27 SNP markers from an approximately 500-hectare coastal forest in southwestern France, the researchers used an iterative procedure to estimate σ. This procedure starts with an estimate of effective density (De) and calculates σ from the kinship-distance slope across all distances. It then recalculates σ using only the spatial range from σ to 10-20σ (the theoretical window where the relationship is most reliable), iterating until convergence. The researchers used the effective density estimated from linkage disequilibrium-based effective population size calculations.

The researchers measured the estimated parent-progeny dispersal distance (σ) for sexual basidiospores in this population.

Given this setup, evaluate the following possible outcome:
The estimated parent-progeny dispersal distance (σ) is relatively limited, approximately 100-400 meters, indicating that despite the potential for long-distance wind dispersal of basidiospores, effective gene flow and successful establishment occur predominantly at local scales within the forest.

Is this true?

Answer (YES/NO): NO